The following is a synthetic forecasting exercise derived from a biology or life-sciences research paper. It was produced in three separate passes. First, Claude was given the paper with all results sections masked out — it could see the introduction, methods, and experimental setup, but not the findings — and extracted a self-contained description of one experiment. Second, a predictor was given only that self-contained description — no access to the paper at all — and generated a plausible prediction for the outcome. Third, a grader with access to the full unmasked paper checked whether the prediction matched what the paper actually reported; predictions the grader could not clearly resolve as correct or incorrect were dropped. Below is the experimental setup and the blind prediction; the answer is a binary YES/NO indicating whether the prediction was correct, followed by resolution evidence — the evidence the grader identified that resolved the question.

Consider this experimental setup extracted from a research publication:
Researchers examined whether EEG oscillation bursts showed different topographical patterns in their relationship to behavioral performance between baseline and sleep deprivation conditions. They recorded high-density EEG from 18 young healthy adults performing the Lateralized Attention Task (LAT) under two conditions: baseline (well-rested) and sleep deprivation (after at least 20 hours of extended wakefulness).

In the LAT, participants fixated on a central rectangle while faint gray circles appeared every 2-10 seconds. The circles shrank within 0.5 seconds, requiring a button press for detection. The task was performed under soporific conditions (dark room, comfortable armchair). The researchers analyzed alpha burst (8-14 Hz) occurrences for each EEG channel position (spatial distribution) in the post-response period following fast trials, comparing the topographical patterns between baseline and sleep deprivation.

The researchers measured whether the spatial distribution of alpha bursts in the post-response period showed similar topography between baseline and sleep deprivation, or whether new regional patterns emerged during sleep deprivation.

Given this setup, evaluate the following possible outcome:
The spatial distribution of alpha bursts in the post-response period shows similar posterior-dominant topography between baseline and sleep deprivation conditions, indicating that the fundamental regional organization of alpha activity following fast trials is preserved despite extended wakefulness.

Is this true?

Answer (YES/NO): NO